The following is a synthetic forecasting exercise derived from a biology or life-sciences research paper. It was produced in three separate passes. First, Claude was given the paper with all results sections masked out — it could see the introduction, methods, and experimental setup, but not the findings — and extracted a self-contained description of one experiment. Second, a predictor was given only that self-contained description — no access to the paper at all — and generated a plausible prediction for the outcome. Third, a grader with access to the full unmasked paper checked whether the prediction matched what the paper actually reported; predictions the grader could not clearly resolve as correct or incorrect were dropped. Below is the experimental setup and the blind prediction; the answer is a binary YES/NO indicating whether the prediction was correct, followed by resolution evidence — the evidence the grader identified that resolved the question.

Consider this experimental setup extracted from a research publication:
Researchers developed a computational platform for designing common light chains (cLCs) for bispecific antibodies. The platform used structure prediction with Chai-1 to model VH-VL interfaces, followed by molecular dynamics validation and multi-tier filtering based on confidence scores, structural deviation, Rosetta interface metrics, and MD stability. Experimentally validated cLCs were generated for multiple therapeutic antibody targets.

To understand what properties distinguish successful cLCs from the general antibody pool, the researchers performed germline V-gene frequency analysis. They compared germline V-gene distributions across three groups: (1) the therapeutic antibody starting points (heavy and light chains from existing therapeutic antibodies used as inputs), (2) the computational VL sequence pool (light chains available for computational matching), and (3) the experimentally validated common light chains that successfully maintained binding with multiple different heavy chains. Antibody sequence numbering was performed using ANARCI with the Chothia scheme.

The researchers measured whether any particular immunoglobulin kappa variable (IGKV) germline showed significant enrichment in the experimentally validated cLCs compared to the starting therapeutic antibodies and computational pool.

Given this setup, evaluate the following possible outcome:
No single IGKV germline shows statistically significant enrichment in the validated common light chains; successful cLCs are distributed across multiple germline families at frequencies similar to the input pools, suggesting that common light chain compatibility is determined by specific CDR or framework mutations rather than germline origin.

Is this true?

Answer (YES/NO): NO